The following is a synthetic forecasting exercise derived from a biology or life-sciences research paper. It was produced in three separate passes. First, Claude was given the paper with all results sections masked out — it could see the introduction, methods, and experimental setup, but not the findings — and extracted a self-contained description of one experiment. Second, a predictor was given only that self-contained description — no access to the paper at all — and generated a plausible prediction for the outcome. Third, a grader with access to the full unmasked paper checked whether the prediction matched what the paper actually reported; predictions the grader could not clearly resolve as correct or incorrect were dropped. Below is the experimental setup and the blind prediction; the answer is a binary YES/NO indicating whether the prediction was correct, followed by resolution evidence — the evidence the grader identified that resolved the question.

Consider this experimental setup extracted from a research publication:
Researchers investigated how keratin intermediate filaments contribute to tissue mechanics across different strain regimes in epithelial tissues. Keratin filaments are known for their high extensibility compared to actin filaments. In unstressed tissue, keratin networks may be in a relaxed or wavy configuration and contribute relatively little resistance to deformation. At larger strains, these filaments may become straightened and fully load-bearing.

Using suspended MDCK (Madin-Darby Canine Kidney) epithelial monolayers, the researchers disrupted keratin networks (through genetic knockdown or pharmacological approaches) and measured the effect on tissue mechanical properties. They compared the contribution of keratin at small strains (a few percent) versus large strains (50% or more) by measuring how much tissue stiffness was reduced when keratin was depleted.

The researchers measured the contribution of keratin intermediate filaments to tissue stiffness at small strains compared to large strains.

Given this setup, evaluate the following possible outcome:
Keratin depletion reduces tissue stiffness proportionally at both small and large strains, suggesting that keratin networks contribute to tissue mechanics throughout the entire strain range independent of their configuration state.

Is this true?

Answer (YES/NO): NO